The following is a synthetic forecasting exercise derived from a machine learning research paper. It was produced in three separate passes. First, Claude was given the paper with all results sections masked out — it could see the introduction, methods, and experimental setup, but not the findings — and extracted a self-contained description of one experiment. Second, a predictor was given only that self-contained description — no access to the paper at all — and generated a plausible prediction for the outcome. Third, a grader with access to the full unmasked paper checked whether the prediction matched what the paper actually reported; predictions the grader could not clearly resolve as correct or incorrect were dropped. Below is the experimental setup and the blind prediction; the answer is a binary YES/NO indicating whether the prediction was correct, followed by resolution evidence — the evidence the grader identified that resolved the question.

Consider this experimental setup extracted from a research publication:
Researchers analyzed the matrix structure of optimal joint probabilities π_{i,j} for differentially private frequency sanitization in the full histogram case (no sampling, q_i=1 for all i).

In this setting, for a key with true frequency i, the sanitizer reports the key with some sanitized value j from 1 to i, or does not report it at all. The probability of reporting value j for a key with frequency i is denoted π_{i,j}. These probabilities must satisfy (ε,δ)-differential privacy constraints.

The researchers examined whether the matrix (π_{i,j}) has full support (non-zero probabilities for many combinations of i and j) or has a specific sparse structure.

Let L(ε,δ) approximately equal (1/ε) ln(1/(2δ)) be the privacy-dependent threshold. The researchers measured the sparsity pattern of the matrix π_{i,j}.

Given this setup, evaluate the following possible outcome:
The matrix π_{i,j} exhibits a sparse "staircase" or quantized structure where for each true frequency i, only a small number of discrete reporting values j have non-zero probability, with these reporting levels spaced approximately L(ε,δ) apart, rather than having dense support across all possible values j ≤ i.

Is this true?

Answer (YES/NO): NO